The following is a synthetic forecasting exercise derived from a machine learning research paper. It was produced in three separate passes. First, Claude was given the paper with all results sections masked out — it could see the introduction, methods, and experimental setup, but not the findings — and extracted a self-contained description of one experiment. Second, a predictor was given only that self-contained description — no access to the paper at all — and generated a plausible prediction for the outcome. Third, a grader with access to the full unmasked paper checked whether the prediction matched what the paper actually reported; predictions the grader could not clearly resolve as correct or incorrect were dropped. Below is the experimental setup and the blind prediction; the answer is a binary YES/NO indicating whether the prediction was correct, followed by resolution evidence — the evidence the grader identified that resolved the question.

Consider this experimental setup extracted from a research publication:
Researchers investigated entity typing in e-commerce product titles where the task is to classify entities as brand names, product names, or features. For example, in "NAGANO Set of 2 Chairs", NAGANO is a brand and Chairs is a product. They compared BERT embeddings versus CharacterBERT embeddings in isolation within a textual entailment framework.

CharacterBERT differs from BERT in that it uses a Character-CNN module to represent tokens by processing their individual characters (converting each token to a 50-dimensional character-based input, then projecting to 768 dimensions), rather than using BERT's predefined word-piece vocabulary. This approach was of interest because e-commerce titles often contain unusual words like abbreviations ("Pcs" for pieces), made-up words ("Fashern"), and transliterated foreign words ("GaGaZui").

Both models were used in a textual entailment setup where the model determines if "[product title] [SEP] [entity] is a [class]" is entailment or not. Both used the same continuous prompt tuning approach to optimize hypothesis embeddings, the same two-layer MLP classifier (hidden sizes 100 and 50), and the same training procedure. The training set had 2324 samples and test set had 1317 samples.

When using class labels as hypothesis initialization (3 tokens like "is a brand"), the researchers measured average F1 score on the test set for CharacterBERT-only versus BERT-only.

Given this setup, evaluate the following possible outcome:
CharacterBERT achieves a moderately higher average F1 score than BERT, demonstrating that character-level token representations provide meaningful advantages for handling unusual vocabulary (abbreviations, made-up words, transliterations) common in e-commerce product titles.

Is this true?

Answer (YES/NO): NO